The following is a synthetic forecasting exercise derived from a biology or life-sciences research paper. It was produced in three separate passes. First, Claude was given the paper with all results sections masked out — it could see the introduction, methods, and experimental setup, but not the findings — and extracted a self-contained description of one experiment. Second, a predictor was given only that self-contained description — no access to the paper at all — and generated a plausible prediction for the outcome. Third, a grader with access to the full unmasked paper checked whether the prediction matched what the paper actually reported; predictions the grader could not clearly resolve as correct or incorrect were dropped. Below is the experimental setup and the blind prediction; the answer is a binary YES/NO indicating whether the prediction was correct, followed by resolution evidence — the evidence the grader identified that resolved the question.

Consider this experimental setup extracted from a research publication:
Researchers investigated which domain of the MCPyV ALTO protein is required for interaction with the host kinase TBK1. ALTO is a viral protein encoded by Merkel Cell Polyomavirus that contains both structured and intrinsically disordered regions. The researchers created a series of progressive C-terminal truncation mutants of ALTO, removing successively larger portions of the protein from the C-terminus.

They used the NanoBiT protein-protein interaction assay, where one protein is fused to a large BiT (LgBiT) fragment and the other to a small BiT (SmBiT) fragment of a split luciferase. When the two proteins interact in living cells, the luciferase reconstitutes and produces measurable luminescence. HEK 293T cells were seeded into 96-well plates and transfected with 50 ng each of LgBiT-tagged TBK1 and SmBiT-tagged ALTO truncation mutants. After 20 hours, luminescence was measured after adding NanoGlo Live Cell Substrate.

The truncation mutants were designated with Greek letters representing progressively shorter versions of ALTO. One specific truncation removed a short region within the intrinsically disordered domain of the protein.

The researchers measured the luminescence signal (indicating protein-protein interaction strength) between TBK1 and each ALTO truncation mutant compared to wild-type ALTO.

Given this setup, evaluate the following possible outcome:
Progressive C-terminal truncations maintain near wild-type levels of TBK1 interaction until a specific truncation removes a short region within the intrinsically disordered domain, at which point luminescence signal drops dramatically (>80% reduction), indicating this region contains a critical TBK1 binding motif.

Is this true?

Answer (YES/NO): NO